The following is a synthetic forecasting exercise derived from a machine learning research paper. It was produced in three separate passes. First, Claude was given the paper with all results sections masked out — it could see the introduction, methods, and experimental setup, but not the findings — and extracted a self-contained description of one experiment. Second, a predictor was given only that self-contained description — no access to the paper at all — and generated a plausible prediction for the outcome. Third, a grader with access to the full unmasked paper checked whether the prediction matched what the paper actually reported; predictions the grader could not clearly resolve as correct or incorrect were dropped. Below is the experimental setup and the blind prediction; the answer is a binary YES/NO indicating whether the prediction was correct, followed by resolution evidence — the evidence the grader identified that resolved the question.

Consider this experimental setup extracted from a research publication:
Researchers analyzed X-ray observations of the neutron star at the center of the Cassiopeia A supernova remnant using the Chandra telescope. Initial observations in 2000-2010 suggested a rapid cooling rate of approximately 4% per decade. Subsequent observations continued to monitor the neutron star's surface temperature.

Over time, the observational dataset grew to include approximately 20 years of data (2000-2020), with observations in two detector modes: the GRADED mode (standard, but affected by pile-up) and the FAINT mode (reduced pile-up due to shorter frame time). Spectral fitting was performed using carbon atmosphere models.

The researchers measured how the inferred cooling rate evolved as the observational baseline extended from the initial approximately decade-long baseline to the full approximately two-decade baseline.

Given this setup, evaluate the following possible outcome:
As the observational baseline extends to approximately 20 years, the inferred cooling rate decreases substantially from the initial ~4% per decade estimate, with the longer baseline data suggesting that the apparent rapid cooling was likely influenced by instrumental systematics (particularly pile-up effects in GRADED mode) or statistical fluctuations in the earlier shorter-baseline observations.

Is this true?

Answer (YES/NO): NO